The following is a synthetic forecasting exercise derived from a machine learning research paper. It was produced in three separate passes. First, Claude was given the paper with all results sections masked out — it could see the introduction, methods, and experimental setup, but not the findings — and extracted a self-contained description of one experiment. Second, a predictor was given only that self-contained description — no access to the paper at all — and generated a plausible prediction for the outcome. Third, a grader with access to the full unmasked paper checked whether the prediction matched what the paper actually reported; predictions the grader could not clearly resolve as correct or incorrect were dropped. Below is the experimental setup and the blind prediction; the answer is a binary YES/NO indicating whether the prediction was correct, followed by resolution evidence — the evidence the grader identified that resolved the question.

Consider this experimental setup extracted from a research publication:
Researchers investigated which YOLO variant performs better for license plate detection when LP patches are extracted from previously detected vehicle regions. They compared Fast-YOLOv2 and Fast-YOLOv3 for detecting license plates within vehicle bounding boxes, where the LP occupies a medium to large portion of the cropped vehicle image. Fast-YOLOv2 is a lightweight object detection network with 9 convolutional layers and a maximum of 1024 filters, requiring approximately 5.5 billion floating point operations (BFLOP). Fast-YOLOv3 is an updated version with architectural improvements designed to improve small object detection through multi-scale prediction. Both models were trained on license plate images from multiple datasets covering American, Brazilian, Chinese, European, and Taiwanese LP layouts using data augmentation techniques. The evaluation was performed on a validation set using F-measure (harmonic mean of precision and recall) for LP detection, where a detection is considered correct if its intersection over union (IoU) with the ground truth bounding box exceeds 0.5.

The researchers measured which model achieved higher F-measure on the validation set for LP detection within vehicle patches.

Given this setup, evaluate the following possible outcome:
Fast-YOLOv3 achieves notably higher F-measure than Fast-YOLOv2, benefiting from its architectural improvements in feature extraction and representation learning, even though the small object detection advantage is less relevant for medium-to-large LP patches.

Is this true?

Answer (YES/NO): NO